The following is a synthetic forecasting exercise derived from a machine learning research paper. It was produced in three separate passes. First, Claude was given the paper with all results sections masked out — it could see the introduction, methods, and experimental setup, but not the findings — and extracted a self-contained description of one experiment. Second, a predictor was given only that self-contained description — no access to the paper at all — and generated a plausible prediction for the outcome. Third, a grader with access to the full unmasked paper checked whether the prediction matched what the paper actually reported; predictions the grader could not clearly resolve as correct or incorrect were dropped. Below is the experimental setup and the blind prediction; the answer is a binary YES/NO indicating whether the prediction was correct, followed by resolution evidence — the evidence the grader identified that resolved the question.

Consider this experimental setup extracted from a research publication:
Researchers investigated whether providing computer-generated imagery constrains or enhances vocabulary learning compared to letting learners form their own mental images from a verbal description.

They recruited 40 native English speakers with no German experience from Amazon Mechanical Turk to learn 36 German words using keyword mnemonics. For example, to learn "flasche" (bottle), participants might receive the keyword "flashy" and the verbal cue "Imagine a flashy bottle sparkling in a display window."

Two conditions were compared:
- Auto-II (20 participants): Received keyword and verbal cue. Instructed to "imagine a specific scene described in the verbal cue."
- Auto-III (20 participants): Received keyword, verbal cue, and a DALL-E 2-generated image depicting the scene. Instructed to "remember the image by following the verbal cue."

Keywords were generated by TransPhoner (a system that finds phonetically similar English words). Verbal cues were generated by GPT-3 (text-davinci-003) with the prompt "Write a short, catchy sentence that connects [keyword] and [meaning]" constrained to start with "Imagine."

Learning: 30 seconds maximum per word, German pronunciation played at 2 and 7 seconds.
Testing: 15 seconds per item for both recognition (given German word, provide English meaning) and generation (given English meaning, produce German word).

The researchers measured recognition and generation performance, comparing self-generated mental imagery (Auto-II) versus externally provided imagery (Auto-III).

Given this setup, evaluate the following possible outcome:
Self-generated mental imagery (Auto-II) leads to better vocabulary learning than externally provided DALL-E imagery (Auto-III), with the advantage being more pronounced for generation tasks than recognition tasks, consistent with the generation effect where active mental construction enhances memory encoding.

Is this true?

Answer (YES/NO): NO